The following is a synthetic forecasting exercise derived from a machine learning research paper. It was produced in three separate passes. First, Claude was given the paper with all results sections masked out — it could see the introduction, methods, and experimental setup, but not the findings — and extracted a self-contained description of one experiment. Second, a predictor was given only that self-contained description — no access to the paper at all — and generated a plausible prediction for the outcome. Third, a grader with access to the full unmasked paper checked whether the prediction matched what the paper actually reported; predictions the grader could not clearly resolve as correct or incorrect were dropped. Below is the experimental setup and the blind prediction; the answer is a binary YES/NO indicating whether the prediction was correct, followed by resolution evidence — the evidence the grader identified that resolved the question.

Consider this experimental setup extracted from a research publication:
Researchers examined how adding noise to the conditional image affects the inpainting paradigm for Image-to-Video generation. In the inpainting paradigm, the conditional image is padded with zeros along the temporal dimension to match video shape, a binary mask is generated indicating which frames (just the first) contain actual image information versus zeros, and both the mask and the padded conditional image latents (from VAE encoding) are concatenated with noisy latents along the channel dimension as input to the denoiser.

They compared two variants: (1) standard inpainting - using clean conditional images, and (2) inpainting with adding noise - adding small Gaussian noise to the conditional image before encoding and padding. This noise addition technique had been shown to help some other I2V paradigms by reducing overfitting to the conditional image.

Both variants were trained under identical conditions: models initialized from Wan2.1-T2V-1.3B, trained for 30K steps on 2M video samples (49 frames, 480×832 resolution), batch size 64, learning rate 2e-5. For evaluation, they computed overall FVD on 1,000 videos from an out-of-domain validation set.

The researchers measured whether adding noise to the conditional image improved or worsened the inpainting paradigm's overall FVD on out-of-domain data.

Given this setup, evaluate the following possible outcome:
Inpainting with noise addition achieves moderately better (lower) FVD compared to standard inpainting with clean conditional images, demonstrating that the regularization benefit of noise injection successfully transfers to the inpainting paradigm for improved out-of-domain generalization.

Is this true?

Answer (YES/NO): NO